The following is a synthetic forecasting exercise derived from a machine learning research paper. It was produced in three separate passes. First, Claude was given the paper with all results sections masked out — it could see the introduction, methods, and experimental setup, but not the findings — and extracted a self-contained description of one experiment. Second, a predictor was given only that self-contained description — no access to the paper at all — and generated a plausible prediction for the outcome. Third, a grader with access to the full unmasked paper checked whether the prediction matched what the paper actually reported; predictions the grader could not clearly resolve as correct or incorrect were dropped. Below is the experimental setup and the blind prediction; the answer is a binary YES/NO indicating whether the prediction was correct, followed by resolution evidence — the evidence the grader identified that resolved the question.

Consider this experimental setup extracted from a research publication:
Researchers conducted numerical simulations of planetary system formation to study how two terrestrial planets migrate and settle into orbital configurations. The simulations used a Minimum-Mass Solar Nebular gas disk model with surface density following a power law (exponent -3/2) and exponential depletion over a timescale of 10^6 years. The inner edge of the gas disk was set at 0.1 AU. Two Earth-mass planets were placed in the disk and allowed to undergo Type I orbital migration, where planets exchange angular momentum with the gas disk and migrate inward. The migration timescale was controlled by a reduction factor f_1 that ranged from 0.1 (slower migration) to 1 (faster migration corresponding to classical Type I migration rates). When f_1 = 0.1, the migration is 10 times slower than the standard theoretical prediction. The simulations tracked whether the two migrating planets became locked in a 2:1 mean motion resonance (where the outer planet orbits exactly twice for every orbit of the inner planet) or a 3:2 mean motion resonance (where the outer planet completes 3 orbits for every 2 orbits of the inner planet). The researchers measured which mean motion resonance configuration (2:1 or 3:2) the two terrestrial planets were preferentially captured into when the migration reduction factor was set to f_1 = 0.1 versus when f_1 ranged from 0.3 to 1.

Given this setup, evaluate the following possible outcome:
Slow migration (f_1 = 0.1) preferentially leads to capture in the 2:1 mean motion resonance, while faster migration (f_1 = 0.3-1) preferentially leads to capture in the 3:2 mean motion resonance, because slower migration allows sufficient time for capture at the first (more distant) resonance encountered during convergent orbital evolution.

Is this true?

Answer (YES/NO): YES